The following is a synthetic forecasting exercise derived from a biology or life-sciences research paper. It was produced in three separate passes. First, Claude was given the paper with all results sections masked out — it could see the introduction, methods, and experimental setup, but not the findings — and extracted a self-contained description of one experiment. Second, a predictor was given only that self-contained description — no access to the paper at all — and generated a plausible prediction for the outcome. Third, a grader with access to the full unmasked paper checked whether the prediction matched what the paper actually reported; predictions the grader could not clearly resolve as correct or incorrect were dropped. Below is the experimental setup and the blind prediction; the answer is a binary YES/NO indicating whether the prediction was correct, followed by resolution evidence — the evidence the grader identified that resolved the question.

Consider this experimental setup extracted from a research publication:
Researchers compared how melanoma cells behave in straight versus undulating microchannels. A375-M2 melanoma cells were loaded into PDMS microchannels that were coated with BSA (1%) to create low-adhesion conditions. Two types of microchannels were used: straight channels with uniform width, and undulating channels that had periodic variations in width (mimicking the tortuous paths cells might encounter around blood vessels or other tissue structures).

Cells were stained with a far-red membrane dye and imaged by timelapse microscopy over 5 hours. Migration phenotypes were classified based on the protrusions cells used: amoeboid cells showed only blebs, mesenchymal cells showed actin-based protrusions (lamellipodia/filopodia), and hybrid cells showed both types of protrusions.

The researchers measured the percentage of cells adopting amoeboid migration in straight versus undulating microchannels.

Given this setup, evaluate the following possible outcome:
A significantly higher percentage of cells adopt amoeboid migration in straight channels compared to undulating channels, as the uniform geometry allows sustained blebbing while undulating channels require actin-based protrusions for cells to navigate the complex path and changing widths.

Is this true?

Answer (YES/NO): NO